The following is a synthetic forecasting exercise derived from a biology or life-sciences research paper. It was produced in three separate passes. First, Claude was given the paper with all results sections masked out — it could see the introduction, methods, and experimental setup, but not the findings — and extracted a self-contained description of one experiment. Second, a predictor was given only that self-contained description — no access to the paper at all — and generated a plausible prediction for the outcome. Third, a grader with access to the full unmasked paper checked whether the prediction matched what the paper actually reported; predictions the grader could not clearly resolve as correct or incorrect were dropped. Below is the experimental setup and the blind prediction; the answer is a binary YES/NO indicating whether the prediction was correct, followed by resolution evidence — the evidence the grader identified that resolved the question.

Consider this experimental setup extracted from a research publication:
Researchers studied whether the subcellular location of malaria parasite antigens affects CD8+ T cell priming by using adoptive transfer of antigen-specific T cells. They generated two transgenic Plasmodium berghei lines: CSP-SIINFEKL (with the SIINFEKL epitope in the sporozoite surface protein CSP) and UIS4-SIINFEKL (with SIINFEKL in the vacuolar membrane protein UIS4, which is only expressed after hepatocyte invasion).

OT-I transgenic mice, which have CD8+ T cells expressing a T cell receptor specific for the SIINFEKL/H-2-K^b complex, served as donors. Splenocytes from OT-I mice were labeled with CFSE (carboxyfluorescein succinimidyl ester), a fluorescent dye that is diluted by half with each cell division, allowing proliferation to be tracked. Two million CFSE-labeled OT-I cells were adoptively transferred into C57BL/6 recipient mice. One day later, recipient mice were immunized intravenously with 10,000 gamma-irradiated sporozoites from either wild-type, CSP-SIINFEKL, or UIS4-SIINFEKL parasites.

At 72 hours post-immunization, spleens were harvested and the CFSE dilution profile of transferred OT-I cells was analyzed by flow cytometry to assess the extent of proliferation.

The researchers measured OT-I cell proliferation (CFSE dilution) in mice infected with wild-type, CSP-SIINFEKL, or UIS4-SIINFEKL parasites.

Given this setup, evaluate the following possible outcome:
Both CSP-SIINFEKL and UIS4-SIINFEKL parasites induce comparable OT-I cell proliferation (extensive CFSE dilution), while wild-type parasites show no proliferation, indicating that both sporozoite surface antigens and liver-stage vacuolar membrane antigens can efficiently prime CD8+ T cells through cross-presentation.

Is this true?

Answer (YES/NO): NO